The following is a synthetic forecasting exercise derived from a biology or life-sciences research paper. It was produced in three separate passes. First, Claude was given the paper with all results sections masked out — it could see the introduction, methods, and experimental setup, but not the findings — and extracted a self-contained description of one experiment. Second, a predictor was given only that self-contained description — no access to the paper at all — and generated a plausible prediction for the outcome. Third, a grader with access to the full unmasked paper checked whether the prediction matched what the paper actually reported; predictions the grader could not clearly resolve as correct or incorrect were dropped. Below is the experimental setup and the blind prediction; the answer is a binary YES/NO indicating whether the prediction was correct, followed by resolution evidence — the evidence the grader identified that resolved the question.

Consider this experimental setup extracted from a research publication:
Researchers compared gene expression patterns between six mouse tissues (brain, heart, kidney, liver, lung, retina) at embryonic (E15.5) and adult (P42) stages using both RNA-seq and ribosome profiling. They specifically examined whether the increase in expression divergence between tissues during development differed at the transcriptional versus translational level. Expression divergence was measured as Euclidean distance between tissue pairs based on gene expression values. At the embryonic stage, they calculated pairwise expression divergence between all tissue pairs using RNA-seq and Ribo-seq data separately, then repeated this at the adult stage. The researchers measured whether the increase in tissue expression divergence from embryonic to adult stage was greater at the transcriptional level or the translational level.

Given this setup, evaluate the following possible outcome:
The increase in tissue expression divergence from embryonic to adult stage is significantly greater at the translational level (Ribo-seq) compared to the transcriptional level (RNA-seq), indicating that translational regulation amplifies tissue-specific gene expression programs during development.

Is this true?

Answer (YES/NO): YES